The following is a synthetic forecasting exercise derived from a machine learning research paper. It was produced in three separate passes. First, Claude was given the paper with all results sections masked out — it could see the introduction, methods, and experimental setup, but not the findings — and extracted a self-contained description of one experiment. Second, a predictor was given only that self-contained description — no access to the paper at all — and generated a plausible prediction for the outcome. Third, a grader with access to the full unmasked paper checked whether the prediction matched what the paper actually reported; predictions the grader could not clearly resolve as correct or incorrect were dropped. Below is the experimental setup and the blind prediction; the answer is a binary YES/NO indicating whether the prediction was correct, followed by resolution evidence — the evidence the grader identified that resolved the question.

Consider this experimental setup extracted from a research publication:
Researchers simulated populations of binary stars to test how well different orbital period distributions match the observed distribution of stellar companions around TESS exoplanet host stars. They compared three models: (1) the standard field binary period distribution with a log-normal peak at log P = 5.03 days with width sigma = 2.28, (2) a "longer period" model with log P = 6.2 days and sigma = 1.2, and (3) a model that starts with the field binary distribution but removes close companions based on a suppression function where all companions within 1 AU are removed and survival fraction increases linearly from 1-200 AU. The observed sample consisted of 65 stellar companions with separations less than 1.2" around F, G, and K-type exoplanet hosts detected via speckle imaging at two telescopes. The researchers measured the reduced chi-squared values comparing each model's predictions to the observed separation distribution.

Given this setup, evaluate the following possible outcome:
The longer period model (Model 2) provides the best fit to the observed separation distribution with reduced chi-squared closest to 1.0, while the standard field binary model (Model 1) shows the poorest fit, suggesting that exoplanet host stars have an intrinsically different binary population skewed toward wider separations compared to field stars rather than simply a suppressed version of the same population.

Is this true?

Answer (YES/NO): NO